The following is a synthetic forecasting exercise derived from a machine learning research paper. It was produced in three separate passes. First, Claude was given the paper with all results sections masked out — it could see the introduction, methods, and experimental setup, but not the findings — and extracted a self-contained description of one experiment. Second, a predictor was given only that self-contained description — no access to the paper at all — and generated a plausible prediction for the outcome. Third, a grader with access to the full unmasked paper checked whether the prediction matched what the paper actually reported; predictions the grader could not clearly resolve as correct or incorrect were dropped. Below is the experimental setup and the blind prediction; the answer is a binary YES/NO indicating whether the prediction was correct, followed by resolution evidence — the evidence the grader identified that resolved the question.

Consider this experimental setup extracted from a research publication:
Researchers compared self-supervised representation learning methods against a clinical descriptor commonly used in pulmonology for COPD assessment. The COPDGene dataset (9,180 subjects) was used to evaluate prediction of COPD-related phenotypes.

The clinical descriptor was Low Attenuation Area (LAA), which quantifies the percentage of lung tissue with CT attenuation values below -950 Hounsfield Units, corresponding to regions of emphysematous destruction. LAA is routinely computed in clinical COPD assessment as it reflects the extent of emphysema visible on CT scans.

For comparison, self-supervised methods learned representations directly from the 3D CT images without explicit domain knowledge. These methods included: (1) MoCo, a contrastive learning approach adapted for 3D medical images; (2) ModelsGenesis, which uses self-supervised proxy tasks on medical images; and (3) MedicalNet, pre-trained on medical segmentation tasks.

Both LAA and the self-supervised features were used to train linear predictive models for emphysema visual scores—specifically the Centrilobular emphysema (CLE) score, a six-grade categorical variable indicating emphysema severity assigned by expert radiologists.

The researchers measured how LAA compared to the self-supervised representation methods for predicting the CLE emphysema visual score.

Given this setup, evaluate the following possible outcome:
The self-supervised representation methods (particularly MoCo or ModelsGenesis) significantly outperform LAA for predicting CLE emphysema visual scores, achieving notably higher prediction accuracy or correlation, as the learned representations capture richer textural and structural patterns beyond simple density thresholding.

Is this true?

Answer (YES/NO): YES